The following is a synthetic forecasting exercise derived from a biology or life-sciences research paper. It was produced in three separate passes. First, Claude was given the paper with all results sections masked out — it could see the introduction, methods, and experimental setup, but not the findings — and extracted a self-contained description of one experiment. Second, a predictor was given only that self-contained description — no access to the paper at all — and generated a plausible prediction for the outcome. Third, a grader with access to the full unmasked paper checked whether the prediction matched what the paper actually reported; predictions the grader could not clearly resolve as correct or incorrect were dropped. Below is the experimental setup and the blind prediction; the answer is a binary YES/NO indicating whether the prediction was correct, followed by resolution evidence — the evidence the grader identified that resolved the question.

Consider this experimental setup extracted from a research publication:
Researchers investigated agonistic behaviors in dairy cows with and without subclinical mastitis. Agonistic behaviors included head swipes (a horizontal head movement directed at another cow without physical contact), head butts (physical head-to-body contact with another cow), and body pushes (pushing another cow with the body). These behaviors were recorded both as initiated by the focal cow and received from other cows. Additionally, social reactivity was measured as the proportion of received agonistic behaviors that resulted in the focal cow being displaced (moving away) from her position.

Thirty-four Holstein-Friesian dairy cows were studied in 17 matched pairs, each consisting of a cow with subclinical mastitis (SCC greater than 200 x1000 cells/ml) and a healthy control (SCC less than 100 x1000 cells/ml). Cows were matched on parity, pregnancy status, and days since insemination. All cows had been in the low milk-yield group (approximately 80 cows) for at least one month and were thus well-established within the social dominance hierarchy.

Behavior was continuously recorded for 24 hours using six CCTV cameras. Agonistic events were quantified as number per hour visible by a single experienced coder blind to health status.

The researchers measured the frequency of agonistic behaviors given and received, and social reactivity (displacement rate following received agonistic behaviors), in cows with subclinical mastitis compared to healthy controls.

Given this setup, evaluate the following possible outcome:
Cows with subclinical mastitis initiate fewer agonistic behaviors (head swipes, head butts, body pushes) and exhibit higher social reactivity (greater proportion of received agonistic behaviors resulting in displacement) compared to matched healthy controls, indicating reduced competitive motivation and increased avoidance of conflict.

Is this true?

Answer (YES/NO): NO